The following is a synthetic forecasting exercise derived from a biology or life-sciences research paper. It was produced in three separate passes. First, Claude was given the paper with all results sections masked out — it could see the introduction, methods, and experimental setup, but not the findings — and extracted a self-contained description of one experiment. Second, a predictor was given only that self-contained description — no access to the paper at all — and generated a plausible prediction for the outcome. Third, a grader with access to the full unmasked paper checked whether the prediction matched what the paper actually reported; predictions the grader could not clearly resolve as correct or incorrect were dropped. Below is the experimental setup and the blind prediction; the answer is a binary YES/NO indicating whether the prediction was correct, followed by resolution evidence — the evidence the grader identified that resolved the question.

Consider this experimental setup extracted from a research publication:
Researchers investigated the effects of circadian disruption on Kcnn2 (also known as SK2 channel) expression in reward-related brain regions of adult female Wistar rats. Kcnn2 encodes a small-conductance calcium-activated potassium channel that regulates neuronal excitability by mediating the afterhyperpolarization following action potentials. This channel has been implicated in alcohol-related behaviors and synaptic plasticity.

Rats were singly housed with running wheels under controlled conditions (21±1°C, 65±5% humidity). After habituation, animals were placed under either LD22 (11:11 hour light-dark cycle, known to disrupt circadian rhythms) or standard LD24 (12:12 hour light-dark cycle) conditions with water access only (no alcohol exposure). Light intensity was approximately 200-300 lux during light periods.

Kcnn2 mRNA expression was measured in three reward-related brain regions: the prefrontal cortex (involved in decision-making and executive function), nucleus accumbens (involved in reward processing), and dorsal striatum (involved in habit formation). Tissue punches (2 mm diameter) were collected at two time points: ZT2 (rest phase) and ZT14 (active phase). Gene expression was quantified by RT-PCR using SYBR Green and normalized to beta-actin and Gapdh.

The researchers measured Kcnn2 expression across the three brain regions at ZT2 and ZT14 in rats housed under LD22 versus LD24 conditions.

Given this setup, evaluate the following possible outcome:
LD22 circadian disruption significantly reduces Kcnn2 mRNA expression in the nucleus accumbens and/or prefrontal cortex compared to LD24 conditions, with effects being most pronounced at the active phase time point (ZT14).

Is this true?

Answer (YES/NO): NO